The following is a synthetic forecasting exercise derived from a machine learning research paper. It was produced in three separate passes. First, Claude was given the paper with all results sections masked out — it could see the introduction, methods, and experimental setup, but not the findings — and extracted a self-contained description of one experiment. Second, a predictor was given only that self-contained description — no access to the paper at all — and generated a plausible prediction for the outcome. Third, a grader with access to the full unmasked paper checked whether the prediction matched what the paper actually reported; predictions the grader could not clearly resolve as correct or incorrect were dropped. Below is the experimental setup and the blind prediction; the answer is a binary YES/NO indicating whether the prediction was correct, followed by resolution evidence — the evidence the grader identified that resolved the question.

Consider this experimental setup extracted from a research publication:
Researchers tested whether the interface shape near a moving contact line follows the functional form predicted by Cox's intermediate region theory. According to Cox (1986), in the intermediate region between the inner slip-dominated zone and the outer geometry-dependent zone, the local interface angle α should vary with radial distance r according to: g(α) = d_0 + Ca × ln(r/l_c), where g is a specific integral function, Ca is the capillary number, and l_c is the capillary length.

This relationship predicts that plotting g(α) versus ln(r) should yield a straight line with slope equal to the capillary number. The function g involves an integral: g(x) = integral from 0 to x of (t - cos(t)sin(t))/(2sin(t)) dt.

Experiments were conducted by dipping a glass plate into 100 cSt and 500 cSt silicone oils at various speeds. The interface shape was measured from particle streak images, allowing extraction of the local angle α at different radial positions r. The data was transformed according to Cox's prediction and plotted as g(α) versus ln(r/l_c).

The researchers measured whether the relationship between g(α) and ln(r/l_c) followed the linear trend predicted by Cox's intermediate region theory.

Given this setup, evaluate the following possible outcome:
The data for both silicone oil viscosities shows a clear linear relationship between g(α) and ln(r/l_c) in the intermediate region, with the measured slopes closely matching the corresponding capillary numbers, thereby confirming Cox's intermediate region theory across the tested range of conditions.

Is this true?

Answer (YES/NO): NO